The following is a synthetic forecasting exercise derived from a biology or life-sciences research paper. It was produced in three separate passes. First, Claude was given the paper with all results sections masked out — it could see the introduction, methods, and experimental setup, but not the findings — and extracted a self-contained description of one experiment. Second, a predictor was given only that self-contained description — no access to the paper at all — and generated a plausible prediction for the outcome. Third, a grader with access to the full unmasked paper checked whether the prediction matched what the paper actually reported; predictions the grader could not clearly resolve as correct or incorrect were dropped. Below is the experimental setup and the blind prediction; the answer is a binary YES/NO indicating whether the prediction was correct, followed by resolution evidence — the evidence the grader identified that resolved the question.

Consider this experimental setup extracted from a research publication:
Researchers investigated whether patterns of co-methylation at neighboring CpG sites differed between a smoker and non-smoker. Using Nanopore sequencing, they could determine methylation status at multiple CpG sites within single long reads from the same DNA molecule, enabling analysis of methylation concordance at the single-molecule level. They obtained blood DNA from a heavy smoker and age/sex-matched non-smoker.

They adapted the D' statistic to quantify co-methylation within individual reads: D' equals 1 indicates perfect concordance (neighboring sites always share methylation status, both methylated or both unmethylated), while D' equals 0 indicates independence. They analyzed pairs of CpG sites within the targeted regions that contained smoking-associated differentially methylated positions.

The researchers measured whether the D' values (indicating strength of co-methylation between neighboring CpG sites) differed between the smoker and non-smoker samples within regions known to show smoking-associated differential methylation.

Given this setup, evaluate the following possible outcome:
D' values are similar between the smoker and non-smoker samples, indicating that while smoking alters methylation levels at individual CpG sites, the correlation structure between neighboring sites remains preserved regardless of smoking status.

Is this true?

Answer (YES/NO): NO